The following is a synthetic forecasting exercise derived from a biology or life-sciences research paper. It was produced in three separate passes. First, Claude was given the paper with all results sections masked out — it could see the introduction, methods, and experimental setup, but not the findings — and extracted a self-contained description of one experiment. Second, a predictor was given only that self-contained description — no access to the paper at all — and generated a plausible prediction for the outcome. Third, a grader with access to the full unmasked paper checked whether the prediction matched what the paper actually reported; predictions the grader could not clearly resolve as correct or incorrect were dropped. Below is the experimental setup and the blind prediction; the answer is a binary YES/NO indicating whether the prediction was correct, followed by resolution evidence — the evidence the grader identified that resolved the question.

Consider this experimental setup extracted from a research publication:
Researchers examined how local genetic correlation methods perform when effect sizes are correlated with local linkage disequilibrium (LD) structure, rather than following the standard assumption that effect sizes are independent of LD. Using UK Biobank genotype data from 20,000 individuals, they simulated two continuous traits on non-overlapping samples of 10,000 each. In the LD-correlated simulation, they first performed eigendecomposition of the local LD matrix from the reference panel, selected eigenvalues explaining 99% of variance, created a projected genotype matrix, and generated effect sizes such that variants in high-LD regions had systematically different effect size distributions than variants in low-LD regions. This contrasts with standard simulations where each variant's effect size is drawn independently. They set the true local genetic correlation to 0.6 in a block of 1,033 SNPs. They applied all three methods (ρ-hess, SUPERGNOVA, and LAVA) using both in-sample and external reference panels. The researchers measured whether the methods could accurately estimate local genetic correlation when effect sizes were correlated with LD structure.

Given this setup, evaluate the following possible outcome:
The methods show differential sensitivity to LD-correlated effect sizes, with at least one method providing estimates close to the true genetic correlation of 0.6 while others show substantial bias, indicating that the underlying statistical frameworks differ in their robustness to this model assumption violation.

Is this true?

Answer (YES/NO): YES